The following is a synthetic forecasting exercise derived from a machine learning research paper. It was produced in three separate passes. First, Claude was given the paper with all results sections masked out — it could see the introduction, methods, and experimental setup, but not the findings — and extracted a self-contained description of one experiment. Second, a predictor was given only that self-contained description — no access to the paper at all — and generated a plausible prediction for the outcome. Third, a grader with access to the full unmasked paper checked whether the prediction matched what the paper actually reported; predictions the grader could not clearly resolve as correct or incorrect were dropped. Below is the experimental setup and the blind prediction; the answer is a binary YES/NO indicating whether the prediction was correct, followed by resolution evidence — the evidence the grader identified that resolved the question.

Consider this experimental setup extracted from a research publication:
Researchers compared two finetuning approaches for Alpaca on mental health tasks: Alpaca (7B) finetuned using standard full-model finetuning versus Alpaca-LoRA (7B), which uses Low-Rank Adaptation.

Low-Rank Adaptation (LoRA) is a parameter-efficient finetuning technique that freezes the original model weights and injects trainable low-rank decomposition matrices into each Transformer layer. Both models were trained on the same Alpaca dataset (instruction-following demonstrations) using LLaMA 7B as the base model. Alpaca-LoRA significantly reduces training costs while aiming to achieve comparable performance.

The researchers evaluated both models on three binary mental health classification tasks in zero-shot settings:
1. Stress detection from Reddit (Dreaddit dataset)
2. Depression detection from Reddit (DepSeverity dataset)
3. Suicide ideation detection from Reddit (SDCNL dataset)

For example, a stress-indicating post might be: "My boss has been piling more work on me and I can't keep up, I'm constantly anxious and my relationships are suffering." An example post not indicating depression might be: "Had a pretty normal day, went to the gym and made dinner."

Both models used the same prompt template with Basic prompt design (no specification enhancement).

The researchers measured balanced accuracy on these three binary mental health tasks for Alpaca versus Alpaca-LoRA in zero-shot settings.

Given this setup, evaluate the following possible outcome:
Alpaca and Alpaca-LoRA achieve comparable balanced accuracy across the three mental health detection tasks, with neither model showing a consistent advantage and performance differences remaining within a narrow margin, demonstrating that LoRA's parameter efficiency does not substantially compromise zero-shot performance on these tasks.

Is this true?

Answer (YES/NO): YES